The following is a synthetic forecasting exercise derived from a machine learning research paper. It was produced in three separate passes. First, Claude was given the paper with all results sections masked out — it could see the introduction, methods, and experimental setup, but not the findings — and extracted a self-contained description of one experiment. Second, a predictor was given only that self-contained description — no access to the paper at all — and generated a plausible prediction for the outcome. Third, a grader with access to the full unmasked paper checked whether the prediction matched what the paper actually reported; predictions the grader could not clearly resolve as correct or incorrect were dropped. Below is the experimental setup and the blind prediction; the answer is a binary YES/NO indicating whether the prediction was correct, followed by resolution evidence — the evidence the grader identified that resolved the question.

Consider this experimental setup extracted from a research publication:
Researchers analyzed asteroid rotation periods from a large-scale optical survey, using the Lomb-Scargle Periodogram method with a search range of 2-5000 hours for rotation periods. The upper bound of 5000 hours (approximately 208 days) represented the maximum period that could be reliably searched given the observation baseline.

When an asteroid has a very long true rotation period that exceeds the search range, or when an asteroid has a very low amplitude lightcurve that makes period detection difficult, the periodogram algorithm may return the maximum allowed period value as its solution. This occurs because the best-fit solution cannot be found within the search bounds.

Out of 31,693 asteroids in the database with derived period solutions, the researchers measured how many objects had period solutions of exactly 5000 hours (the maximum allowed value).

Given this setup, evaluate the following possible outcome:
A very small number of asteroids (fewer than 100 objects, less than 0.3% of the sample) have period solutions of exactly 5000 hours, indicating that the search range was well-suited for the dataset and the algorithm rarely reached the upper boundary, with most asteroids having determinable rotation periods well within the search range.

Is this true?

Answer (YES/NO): YES